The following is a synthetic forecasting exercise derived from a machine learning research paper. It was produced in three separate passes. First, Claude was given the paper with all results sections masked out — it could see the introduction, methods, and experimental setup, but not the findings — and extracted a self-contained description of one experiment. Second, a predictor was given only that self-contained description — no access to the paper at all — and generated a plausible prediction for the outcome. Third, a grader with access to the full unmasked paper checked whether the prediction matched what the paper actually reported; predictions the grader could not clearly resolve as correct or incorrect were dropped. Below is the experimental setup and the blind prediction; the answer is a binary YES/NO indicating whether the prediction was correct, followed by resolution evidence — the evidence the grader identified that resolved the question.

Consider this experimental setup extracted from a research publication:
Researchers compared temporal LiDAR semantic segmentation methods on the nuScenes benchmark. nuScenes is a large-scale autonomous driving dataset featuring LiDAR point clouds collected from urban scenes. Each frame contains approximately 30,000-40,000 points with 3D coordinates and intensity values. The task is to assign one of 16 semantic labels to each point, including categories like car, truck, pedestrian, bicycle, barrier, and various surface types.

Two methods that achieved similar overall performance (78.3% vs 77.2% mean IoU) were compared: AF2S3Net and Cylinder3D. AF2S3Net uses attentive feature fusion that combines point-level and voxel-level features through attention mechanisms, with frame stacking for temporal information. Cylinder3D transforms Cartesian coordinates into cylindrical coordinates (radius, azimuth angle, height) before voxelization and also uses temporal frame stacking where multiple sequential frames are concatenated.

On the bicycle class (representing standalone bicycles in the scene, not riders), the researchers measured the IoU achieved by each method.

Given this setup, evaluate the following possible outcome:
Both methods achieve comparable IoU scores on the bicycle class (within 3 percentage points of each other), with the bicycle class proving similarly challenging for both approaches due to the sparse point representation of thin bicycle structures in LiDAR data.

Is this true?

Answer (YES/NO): NO